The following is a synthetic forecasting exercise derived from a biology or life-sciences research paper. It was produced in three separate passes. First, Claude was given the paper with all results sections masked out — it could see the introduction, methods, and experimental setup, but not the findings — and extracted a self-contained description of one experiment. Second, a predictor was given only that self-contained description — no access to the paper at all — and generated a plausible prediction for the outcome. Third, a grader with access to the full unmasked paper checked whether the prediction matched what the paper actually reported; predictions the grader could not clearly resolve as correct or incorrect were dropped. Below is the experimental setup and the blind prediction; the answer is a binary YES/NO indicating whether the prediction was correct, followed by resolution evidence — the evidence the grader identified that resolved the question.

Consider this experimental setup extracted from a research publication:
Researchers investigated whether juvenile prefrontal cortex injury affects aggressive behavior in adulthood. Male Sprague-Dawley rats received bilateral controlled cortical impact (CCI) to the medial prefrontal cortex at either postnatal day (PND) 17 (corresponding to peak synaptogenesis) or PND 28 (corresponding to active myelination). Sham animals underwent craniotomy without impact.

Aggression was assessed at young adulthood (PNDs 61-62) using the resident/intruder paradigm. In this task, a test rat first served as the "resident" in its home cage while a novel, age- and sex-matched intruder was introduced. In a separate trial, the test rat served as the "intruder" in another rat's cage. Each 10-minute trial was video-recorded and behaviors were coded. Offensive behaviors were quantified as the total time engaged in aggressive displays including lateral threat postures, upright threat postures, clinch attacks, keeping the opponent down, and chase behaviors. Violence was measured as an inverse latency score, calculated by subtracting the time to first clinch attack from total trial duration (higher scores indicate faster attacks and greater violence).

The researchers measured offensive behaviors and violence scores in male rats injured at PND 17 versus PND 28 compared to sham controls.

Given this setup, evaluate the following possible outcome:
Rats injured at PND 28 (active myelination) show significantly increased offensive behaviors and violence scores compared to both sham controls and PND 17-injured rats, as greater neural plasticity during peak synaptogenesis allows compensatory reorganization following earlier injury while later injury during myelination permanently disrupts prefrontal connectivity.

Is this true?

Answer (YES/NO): NO